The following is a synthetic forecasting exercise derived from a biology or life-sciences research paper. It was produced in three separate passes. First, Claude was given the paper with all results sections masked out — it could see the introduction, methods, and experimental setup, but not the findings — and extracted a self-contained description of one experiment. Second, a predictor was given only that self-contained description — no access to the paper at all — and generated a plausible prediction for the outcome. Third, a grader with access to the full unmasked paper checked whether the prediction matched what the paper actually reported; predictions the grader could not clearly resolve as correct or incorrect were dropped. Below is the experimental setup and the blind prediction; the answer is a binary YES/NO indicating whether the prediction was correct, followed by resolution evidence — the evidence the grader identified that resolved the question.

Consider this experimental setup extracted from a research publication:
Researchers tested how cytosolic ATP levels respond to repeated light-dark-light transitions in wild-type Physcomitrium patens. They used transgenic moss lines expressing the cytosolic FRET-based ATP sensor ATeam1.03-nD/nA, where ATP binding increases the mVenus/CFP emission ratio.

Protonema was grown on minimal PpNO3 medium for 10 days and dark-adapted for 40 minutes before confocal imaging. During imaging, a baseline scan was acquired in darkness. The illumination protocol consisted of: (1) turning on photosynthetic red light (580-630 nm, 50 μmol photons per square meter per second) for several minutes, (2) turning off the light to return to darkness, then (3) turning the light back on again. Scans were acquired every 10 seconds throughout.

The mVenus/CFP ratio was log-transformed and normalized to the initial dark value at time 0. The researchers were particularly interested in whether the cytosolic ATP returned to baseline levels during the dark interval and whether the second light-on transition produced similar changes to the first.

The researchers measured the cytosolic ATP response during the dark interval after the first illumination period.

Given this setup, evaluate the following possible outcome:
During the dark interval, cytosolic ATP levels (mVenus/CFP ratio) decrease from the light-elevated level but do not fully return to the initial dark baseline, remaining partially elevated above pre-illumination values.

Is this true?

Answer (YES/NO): YES